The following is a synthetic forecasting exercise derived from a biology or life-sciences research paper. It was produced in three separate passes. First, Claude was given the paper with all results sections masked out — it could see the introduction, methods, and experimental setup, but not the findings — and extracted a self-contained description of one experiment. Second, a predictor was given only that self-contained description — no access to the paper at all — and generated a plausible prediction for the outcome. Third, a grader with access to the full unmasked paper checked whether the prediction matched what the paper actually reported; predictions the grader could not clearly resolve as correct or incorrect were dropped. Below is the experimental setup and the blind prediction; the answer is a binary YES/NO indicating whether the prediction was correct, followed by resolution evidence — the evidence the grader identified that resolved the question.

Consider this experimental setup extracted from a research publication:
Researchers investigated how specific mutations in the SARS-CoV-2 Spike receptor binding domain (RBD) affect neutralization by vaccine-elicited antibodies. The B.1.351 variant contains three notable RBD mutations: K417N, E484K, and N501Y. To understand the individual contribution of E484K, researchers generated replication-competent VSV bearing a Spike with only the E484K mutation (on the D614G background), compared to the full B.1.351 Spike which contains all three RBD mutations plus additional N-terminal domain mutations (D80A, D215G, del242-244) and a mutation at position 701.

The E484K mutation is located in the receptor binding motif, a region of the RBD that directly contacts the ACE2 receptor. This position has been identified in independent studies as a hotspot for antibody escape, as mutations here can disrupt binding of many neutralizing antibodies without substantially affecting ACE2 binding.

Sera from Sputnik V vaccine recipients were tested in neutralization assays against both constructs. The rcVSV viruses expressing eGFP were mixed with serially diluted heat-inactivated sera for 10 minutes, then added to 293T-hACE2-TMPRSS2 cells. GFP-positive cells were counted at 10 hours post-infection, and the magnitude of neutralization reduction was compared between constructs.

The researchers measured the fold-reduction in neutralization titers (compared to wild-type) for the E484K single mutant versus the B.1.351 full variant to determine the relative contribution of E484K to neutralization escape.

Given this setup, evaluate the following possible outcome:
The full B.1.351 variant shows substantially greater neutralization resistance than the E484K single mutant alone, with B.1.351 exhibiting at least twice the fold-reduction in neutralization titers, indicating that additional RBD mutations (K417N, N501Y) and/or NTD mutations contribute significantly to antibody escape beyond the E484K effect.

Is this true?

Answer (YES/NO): YES